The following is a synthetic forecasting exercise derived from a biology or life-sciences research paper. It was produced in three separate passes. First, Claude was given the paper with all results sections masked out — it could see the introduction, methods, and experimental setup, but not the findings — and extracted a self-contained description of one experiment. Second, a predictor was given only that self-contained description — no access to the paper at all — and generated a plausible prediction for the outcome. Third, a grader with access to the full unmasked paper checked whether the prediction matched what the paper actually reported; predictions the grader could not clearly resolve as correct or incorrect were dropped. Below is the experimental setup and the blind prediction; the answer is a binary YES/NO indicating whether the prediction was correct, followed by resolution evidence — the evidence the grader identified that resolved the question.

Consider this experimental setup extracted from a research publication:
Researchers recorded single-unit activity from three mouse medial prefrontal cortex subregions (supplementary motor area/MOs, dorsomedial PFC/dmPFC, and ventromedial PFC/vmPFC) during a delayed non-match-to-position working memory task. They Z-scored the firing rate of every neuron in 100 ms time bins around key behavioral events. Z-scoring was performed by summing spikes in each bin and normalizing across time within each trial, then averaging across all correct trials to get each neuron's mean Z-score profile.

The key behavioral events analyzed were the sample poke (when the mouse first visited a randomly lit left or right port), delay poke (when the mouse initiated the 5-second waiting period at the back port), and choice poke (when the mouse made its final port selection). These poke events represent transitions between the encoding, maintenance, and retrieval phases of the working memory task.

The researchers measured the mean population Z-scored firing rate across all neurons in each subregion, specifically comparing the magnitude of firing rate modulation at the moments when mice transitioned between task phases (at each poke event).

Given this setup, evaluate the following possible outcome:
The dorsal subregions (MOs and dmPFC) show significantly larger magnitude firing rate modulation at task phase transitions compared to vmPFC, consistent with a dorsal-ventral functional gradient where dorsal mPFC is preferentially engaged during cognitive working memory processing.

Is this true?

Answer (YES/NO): NO